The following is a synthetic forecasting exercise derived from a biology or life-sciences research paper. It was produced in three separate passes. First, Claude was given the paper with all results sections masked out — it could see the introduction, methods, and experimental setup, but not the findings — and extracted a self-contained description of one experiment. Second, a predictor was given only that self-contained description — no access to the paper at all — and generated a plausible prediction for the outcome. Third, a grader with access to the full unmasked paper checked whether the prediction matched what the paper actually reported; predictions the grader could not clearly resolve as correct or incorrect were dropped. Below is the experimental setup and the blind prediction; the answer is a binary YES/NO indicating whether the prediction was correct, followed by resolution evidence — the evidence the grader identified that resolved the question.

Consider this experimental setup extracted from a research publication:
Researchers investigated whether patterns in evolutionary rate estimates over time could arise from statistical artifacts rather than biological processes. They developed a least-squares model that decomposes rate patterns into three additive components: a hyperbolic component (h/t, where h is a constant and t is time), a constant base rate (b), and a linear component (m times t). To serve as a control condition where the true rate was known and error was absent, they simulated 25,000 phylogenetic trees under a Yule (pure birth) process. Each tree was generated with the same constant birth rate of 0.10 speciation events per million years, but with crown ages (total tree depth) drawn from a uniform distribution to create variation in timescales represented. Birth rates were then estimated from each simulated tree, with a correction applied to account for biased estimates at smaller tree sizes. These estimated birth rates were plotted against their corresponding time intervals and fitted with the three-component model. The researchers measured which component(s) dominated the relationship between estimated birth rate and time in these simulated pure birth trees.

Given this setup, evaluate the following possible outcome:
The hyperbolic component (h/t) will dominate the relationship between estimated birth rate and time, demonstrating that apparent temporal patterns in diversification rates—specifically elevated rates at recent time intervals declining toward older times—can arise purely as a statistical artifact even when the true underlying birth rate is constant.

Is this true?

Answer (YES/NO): NO